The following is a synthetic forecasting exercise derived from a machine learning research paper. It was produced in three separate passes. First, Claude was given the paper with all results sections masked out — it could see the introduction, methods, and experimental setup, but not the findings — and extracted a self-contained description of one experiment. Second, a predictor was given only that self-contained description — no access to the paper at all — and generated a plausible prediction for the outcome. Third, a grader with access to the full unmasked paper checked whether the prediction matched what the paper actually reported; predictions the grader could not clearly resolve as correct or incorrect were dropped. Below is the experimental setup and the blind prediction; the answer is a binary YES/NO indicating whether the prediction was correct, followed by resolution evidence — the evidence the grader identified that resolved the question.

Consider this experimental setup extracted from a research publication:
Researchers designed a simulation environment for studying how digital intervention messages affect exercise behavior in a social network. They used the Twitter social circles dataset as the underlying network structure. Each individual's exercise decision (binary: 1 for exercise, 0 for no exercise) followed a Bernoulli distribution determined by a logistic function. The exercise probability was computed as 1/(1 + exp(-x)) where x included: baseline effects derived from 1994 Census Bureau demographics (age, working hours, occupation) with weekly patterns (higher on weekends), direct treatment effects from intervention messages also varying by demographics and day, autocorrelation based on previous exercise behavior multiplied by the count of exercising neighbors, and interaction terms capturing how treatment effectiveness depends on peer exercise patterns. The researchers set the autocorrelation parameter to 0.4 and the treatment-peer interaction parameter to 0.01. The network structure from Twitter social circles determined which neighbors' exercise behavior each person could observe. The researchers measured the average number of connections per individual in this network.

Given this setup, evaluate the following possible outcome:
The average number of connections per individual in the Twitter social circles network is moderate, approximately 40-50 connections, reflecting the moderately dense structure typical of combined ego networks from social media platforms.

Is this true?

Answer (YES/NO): NO